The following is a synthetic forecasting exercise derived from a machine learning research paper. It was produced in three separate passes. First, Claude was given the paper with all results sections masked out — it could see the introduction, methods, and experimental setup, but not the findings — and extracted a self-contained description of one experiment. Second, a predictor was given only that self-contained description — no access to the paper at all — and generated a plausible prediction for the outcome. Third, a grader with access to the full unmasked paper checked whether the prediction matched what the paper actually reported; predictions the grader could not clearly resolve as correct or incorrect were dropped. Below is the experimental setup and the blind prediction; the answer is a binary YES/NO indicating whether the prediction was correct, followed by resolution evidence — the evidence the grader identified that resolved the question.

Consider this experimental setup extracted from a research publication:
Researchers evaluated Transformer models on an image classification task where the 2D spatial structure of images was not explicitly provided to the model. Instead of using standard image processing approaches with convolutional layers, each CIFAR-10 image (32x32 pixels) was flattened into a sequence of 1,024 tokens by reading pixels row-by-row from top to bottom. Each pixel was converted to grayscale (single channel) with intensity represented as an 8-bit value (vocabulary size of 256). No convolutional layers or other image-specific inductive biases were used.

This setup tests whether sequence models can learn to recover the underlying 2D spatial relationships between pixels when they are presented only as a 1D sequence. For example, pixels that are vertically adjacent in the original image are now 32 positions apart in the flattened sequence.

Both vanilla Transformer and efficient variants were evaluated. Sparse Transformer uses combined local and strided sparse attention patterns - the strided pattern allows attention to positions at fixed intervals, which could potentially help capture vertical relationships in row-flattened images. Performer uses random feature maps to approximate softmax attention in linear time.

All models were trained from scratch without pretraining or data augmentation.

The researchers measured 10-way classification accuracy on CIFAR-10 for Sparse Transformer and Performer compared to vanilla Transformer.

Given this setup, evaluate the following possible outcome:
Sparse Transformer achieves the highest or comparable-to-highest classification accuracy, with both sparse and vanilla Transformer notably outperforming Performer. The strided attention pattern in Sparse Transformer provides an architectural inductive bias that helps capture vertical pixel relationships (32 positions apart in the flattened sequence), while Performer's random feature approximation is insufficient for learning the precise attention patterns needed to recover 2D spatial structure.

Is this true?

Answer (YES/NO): NO